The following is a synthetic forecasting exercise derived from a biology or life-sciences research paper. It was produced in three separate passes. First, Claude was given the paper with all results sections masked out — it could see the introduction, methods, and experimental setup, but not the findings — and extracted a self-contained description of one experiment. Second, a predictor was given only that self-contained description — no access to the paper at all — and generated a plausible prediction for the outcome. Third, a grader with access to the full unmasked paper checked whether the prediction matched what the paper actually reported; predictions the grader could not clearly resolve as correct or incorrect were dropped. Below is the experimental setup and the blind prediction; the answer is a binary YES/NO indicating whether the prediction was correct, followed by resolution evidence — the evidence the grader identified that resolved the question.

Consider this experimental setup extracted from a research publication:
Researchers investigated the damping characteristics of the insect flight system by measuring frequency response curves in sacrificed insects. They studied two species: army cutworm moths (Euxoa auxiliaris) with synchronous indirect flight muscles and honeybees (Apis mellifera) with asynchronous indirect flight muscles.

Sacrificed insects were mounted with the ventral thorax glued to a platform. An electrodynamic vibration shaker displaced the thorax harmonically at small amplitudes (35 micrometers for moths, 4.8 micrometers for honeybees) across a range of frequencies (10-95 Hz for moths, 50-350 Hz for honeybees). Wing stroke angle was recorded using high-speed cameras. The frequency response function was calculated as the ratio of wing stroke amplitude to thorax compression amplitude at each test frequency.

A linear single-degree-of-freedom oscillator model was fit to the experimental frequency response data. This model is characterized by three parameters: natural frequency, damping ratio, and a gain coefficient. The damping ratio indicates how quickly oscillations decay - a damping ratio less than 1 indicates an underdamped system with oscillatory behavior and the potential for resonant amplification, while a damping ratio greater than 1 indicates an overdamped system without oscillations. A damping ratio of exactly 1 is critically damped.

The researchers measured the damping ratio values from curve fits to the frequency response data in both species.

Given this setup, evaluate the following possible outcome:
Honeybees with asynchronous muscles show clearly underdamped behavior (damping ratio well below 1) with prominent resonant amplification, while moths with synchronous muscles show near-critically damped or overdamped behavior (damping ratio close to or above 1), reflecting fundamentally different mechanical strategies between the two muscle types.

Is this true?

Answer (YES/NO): NO